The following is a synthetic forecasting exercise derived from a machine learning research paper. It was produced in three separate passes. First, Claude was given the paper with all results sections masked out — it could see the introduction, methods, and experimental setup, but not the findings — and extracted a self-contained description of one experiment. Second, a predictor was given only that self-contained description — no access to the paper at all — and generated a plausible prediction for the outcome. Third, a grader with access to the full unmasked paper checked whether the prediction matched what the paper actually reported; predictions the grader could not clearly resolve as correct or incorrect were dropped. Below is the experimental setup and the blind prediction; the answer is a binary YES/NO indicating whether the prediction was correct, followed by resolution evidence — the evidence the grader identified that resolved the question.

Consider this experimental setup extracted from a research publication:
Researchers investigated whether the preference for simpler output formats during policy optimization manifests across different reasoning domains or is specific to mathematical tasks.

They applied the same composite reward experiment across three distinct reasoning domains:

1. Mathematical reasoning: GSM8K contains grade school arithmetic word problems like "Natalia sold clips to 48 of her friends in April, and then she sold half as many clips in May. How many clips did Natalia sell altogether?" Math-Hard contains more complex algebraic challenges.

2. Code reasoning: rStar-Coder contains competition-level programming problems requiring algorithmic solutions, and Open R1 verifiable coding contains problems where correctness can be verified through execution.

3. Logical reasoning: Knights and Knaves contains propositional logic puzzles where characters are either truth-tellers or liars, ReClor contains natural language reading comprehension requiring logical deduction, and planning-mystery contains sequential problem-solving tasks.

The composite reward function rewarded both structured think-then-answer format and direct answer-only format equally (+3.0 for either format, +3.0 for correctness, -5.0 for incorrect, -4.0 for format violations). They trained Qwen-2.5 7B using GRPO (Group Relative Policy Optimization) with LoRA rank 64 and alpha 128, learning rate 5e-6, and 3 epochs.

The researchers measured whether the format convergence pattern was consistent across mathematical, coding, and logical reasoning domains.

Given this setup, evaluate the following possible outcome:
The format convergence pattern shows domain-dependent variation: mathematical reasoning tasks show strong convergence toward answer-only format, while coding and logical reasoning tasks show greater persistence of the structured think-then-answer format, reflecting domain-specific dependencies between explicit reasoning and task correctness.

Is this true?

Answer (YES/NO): NO